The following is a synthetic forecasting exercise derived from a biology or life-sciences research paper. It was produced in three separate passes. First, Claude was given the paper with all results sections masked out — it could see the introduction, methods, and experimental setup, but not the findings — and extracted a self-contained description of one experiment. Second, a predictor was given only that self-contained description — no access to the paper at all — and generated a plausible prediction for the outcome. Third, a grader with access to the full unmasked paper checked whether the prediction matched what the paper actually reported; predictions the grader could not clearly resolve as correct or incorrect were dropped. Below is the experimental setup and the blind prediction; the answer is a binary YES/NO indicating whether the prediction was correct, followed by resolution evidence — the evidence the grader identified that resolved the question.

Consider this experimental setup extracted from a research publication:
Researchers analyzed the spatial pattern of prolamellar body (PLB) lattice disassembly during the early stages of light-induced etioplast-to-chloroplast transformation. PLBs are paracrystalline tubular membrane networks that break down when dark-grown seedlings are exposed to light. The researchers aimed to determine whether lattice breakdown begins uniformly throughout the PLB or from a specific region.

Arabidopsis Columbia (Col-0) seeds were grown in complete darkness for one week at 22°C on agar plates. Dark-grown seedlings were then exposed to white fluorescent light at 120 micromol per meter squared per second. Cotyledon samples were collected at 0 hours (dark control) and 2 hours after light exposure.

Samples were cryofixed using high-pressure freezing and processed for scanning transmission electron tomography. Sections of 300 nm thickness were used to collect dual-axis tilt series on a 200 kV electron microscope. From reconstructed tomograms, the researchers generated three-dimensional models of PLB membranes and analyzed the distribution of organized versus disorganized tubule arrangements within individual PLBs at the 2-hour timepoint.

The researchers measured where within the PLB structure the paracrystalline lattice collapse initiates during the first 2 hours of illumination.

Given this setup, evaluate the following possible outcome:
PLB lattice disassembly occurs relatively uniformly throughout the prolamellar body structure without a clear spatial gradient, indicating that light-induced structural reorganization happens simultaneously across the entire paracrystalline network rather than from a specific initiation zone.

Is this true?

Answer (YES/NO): NO